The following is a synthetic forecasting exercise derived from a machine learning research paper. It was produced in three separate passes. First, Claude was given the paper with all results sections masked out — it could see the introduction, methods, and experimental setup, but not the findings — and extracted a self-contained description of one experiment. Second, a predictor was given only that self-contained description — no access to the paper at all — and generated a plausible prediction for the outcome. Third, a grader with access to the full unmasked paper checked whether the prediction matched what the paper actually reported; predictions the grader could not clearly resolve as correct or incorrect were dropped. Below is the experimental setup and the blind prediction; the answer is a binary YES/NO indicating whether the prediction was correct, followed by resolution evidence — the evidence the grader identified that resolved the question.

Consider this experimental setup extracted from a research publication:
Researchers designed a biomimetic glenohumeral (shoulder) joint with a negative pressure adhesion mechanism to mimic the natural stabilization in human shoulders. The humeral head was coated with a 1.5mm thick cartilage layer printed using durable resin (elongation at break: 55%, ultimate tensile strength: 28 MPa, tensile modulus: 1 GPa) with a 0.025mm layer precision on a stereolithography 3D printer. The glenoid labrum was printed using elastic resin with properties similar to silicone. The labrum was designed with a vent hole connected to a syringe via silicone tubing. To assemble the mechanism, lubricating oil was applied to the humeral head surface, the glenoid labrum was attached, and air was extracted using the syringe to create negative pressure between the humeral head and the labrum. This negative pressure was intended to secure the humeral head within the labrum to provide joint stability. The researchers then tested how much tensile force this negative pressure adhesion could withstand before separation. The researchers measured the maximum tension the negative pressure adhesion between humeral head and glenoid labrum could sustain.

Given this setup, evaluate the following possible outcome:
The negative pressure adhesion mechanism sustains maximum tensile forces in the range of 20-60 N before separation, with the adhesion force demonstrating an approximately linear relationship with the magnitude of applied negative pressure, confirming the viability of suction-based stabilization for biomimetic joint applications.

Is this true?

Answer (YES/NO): NO